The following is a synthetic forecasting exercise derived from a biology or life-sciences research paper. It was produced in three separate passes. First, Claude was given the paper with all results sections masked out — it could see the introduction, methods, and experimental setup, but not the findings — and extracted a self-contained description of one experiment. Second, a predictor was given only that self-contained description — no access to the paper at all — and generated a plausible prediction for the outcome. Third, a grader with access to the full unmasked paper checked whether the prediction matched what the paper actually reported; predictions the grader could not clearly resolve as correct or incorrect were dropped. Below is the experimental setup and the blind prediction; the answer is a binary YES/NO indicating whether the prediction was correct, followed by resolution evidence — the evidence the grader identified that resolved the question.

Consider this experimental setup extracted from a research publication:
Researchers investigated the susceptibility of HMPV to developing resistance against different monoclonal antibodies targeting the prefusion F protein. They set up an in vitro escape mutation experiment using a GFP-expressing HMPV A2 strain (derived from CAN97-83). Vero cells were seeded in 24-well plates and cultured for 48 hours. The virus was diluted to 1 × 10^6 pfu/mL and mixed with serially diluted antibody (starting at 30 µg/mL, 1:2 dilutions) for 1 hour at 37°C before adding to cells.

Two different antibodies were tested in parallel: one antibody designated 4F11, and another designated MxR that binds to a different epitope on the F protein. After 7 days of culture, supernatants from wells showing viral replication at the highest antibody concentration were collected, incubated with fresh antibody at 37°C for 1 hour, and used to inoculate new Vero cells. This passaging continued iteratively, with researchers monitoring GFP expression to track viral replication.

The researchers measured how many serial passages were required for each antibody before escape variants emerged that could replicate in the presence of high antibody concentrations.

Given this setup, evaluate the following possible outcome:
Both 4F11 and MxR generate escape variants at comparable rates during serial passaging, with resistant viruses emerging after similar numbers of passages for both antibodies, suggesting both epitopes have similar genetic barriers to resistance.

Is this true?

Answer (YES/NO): NO